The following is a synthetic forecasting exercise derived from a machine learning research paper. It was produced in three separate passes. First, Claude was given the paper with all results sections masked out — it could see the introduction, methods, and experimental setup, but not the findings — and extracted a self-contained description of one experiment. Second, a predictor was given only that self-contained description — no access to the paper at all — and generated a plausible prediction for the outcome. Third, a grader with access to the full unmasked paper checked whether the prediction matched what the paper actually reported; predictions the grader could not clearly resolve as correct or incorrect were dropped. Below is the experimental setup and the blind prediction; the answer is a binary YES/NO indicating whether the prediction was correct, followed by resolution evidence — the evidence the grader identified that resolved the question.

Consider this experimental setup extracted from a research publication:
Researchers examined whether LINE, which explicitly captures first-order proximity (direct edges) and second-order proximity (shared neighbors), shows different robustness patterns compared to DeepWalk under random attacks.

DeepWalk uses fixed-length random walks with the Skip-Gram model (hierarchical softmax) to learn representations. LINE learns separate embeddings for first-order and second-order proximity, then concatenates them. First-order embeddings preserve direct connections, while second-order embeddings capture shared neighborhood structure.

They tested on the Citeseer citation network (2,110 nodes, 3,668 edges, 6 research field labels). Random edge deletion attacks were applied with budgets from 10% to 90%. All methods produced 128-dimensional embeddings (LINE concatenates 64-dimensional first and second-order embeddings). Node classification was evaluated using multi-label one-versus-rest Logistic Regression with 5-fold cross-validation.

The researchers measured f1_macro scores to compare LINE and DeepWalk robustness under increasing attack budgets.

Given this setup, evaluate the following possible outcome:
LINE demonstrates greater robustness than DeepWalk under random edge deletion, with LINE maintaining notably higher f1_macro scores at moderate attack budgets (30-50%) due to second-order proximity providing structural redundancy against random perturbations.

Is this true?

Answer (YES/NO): NO